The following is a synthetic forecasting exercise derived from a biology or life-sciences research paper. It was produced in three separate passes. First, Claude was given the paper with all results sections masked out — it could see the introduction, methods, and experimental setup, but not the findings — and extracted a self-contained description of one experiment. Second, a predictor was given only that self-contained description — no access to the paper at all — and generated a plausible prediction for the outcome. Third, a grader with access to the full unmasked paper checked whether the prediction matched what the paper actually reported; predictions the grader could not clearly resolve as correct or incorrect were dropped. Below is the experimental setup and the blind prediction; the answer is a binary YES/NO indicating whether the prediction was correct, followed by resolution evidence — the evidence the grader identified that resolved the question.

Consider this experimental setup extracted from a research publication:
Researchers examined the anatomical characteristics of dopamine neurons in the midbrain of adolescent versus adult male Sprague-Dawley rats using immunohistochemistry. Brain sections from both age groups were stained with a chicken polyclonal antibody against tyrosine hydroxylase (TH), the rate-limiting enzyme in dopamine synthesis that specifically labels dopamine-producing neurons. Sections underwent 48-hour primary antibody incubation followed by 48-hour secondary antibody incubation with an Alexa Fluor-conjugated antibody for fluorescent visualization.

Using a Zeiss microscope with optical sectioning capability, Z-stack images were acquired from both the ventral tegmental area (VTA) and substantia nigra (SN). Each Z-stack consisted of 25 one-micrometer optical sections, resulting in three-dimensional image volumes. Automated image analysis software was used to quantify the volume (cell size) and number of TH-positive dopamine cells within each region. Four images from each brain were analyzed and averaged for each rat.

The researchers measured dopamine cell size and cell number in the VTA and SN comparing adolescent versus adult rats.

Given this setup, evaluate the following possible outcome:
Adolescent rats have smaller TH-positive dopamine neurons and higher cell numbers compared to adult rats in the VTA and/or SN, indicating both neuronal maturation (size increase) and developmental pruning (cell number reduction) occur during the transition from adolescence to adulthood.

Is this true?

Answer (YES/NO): NO